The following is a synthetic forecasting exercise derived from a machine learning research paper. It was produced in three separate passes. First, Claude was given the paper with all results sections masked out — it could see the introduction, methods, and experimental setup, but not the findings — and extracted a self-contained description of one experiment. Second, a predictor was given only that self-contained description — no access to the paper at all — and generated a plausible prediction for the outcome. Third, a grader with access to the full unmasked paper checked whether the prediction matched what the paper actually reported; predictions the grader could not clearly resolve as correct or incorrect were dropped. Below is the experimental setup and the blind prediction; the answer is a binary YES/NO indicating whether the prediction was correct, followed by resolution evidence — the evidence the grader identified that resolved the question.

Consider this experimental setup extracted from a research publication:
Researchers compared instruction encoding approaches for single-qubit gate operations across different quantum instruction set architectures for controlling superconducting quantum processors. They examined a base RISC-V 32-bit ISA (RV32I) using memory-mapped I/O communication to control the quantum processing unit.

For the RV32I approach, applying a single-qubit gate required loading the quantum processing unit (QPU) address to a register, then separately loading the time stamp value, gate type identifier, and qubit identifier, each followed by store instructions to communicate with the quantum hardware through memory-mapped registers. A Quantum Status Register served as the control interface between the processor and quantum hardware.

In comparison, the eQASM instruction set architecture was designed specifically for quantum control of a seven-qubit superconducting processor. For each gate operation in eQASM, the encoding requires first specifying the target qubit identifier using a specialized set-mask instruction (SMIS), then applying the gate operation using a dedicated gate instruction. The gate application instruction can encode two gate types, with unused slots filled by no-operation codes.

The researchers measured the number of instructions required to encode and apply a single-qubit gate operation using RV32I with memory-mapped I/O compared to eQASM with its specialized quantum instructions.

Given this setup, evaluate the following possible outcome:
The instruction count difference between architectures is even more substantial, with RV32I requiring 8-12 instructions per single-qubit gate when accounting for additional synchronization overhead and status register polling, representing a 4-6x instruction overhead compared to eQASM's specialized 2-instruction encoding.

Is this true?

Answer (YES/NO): NO